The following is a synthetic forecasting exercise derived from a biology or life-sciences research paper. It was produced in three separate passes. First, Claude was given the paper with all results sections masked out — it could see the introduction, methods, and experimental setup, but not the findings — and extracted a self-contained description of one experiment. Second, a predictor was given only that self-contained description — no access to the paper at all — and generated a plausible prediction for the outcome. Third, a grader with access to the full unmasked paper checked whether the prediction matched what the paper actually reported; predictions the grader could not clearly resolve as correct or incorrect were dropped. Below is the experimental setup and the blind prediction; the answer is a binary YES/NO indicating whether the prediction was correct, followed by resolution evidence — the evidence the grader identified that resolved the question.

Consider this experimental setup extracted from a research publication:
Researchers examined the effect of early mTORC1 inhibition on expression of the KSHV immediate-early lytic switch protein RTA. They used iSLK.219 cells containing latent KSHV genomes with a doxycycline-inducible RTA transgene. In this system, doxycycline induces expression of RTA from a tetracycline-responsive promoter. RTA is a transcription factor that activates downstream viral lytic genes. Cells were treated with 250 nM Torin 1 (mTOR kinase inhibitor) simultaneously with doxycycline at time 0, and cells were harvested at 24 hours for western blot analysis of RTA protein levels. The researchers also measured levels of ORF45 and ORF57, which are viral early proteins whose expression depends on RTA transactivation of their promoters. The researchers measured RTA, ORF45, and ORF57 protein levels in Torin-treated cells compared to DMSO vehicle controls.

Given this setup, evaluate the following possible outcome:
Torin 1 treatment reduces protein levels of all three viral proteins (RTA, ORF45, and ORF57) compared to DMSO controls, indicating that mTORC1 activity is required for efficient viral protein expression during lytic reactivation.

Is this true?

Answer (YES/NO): YES